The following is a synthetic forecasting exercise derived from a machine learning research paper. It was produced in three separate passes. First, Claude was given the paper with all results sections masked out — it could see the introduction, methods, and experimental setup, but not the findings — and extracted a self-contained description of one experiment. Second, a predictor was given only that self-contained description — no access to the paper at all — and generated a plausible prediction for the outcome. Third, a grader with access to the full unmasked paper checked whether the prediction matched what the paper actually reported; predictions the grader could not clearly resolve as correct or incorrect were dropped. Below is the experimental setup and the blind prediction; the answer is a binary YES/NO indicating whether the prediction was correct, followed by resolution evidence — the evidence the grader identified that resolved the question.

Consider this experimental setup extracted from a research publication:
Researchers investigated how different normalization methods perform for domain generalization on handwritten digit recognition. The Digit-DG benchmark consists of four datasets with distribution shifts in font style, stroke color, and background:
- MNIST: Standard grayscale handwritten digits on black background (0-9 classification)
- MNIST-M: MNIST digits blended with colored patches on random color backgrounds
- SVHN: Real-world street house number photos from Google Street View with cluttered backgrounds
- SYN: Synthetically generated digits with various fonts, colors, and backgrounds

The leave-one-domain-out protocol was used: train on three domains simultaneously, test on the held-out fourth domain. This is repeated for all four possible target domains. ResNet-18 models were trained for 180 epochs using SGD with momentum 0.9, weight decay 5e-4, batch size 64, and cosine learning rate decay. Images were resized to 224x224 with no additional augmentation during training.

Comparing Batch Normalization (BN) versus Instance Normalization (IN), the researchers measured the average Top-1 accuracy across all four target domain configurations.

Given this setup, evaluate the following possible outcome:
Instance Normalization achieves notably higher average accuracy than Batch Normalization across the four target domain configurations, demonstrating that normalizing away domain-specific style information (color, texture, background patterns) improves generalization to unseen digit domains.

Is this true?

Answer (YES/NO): NO